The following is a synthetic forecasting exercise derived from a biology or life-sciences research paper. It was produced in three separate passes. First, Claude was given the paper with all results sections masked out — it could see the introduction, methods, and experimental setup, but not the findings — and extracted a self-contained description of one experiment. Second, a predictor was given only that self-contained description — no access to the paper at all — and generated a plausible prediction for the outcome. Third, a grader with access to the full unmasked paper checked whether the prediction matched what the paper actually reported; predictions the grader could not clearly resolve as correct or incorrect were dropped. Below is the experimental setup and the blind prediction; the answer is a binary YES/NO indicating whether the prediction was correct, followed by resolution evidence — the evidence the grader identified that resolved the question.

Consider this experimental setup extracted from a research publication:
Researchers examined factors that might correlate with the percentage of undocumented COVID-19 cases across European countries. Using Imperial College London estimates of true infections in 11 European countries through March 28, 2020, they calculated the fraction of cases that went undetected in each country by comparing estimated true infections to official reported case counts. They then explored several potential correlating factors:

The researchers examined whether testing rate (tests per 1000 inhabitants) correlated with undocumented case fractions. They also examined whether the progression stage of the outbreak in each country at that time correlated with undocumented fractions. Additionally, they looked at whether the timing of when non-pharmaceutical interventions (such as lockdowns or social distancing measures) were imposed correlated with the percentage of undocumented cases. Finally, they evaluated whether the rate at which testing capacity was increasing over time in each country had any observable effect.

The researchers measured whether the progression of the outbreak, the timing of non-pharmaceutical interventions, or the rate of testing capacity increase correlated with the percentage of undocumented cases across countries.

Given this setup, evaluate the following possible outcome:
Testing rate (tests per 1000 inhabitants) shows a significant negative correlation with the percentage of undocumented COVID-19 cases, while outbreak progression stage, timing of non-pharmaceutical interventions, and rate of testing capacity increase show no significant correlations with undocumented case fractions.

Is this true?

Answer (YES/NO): YES